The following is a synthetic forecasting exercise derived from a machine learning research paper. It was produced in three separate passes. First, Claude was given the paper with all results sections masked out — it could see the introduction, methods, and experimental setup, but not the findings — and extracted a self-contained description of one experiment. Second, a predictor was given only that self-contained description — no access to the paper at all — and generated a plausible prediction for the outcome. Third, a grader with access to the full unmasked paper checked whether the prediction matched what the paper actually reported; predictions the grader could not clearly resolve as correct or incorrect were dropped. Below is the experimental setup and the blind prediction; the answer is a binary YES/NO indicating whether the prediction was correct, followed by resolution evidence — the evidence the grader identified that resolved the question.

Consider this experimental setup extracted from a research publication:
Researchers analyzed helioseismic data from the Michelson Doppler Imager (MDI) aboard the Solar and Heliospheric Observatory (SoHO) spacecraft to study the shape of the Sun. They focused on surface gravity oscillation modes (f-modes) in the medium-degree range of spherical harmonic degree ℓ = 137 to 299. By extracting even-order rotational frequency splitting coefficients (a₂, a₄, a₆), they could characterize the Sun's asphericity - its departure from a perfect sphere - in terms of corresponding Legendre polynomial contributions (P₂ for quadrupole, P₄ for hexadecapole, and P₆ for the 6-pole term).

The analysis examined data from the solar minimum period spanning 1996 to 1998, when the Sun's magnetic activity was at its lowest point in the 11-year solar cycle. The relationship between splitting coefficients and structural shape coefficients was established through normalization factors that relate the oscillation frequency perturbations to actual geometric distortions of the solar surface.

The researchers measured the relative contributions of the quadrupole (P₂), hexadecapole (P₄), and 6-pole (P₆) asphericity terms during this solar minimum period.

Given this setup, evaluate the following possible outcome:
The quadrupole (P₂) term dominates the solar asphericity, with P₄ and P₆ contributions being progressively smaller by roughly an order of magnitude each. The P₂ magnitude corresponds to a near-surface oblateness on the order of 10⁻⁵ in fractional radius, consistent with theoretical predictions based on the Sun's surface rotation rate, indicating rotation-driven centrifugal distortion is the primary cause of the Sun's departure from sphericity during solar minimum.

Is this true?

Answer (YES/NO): NO